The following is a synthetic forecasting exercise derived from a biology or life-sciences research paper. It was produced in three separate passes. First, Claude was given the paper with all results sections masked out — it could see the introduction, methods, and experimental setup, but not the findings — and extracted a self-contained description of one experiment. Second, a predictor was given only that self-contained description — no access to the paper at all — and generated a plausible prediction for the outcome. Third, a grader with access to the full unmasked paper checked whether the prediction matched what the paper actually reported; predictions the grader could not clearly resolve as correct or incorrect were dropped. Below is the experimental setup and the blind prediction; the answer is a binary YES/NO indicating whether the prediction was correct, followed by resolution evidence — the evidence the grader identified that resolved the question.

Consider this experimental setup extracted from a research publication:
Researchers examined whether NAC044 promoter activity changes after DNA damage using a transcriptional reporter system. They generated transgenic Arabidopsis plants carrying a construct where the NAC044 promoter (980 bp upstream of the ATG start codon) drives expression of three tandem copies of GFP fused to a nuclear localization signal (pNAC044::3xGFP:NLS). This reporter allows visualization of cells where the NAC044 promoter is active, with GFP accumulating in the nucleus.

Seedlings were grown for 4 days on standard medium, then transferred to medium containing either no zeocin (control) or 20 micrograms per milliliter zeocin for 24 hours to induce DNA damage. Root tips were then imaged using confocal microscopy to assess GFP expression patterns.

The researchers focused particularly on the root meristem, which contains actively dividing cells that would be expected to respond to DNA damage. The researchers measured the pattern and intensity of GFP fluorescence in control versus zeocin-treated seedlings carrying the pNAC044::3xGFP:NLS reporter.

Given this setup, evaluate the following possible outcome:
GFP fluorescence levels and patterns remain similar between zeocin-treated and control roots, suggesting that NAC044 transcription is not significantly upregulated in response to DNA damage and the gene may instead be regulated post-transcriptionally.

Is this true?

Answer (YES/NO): NO